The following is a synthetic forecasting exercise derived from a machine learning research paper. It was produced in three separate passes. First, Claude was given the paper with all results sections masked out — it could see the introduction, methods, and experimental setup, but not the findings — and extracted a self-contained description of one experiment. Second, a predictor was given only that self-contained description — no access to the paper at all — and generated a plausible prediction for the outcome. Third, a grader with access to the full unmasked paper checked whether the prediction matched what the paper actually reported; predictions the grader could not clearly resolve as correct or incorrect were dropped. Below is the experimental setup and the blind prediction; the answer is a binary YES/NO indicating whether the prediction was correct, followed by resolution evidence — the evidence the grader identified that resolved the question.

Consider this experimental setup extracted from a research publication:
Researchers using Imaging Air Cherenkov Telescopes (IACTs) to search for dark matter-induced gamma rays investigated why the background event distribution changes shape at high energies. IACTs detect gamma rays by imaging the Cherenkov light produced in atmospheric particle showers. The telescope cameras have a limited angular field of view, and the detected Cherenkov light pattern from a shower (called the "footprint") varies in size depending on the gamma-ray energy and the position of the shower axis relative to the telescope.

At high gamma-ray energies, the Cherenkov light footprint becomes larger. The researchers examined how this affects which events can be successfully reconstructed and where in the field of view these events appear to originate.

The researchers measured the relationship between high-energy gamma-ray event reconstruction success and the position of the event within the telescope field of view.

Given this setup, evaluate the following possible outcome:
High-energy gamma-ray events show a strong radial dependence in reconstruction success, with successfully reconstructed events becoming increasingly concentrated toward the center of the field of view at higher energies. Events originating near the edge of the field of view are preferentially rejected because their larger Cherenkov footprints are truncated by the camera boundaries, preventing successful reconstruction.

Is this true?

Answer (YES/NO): NO